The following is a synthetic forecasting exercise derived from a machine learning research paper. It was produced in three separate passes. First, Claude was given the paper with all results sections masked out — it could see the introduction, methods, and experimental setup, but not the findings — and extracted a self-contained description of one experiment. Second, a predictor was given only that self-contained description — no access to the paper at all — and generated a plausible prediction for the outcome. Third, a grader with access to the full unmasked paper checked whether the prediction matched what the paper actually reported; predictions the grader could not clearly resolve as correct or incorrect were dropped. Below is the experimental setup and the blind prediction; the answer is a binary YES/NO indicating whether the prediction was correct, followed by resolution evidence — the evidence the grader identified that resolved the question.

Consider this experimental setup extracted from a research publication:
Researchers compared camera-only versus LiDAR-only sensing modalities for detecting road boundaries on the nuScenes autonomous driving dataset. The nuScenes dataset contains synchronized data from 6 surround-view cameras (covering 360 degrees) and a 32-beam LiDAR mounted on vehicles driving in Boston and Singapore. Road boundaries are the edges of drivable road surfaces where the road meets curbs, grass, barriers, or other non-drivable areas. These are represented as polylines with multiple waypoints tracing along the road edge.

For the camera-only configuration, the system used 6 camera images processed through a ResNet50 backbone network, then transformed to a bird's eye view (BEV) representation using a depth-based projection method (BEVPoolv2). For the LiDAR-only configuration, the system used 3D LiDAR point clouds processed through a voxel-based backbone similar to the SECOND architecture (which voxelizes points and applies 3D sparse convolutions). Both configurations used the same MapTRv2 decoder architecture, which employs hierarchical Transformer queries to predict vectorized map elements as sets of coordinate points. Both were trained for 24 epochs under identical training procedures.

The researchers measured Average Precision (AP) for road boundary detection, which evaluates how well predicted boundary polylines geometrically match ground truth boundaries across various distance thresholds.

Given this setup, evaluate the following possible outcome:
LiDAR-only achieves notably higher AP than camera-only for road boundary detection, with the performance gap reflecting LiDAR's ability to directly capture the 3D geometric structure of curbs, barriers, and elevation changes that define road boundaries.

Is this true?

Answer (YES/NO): YES